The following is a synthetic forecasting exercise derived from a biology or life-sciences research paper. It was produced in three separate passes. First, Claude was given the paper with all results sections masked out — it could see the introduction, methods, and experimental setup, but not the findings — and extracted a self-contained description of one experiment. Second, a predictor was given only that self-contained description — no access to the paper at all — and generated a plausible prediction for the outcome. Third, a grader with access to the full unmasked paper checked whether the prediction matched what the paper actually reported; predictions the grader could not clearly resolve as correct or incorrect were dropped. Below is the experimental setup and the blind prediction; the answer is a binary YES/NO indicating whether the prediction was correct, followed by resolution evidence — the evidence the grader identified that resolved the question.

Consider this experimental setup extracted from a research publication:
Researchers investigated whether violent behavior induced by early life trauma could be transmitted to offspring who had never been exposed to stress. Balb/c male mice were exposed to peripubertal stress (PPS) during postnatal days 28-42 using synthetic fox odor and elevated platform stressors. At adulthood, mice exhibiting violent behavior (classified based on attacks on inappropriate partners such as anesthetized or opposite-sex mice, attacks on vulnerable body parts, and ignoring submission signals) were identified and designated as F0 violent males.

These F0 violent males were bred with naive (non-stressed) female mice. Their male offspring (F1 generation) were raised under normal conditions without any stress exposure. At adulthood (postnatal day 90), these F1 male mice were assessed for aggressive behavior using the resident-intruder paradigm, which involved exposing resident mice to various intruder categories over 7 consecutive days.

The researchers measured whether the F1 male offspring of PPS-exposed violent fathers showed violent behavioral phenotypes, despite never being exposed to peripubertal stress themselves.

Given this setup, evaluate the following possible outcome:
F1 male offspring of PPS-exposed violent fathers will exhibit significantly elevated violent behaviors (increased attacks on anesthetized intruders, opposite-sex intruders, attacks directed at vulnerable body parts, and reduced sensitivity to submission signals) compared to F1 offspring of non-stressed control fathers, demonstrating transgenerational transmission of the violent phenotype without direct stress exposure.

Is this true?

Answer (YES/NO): YES